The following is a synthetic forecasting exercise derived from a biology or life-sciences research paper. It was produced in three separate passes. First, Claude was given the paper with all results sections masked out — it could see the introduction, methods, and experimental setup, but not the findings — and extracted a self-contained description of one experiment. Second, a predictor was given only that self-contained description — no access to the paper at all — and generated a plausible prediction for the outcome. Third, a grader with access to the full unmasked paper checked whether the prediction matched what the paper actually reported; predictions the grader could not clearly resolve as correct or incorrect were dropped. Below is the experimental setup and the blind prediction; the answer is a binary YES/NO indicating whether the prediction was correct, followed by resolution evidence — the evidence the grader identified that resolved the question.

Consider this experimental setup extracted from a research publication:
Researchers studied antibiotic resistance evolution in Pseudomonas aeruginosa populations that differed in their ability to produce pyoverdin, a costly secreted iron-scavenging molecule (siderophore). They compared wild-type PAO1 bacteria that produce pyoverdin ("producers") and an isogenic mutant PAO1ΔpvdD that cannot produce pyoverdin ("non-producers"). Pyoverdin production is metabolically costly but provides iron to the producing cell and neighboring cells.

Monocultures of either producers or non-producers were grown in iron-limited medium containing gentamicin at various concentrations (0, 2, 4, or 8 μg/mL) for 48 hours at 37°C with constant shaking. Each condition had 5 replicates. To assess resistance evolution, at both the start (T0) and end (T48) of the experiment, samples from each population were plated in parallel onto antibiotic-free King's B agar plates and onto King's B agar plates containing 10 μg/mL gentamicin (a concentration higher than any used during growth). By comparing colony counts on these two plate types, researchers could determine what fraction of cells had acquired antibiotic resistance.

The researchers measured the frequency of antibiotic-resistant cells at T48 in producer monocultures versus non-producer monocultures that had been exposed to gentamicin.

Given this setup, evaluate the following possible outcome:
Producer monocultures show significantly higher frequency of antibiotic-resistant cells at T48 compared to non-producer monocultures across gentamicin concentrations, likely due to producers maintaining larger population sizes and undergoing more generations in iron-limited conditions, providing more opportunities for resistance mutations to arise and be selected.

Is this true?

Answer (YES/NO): YES